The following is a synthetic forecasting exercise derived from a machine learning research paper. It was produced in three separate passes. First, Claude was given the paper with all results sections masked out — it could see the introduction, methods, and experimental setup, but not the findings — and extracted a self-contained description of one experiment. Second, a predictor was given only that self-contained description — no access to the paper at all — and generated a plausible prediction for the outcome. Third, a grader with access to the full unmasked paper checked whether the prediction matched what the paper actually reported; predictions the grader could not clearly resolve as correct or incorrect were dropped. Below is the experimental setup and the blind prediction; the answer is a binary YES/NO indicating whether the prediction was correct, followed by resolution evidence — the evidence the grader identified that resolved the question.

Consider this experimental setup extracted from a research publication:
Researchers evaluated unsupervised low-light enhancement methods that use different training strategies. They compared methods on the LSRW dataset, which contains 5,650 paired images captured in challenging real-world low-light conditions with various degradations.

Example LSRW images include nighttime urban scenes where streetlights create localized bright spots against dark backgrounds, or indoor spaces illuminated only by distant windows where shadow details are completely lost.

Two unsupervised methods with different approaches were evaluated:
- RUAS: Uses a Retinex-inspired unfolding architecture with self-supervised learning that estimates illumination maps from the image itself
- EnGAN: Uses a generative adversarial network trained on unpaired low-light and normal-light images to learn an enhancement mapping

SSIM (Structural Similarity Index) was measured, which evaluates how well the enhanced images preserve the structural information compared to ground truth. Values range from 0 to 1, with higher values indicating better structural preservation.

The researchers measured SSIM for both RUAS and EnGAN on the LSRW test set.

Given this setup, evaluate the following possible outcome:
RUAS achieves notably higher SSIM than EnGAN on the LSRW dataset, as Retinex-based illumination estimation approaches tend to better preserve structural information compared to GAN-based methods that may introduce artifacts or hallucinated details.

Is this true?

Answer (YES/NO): NO